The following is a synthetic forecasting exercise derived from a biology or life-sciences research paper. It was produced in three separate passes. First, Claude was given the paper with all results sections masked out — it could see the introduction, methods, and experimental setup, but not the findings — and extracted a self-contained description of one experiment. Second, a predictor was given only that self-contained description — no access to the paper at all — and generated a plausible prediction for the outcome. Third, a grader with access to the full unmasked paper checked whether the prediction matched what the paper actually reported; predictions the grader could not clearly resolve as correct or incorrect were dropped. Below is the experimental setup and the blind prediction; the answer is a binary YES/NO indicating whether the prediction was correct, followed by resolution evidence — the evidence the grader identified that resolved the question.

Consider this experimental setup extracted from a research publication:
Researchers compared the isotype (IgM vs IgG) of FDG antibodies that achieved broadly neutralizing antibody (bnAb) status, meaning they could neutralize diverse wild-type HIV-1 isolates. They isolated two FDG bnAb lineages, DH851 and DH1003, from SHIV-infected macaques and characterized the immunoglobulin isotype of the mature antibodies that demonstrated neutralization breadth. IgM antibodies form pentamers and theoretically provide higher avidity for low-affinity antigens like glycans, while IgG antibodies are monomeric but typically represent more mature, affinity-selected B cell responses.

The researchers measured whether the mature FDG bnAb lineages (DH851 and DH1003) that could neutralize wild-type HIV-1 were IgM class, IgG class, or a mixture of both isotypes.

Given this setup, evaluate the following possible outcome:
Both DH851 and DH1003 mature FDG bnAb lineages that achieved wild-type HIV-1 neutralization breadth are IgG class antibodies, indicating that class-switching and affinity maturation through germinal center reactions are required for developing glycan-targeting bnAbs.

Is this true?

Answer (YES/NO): YES